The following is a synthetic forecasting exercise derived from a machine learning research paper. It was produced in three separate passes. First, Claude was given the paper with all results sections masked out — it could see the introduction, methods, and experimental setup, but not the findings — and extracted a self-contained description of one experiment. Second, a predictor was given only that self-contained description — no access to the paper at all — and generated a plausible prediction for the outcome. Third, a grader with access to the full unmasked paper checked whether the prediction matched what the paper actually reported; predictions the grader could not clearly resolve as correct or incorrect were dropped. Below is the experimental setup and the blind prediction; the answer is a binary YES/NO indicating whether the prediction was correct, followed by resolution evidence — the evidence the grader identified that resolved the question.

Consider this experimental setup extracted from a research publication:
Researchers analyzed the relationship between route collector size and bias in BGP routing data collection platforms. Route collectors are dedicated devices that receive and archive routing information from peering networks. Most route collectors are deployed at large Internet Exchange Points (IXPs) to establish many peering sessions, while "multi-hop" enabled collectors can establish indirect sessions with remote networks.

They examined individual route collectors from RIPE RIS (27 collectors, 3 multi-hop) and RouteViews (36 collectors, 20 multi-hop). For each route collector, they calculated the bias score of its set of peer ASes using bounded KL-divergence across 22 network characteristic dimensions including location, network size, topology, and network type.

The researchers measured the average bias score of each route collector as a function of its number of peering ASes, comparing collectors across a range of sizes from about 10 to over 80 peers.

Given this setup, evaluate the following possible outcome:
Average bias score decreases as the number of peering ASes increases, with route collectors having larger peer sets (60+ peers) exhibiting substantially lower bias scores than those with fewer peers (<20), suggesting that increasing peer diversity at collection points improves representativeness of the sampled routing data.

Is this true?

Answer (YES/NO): NO